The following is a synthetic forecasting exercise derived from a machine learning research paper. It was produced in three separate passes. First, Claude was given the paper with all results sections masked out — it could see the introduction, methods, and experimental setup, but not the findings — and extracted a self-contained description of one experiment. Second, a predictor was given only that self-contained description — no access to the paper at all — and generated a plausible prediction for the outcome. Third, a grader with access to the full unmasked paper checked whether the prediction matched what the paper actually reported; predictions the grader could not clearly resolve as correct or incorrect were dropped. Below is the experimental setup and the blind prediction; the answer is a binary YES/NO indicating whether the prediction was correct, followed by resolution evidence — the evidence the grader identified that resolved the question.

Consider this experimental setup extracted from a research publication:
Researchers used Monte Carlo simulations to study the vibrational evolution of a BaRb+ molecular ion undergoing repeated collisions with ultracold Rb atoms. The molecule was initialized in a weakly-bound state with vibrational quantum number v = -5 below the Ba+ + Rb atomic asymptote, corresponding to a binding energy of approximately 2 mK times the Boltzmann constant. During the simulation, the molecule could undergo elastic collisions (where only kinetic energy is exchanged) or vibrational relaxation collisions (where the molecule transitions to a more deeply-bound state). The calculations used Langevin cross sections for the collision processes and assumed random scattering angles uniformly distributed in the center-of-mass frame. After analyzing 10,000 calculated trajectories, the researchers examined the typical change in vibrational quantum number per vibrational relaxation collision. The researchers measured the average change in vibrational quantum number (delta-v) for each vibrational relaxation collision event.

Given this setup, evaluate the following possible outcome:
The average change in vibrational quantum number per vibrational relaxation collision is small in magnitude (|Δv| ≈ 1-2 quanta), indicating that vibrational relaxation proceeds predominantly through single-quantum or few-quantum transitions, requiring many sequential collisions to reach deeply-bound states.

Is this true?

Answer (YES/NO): YES